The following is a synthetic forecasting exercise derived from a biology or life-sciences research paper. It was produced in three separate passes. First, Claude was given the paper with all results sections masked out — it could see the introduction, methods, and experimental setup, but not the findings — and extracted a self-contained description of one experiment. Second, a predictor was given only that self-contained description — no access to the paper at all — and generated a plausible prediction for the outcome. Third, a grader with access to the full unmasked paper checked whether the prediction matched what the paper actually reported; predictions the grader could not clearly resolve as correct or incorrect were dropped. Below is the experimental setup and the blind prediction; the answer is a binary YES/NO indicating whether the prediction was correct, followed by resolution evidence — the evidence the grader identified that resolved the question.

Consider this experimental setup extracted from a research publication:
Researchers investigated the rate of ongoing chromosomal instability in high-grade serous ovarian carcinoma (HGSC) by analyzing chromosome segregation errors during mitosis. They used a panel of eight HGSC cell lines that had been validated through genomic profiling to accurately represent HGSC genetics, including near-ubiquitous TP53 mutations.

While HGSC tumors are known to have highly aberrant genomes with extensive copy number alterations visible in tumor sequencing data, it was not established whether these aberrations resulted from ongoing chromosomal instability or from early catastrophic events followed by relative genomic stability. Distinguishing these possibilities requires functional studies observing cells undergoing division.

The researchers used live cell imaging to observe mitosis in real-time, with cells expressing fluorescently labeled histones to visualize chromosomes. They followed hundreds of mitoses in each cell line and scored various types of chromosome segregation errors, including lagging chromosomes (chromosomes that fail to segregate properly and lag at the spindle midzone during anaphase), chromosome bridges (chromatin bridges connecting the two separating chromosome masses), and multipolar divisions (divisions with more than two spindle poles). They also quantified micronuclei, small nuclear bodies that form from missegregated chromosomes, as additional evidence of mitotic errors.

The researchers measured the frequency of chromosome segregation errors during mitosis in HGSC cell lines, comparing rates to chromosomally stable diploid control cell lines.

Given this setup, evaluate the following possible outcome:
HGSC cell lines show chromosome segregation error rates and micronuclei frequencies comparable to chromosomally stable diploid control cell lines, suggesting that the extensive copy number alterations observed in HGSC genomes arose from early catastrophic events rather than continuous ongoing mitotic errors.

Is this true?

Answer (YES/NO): NO